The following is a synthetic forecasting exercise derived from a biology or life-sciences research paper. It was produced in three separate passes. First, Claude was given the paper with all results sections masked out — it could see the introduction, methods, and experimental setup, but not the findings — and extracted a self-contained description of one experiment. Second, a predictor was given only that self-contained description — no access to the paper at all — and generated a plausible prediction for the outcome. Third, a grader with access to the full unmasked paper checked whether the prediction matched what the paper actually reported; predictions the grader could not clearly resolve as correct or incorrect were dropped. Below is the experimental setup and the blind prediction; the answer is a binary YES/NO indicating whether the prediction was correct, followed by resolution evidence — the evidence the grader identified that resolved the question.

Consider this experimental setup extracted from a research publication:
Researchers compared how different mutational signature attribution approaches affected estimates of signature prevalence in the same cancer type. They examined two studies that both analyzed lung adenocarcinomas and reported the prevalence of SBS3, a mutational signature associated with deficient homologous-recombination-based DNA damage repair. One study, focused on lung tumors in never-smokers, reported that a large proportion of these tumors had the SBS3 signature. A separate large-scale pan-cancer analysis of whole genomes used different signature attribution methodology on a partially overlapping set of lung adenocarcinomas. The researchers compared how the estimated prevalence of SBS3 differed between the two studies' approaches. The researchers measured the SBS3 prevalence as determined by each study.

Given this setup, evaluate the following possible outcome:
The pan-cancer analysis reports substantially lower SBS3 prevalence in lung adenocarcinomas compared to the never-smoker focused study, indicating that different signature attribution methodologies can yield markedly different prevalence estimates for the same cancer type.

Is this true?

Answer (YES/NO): YES